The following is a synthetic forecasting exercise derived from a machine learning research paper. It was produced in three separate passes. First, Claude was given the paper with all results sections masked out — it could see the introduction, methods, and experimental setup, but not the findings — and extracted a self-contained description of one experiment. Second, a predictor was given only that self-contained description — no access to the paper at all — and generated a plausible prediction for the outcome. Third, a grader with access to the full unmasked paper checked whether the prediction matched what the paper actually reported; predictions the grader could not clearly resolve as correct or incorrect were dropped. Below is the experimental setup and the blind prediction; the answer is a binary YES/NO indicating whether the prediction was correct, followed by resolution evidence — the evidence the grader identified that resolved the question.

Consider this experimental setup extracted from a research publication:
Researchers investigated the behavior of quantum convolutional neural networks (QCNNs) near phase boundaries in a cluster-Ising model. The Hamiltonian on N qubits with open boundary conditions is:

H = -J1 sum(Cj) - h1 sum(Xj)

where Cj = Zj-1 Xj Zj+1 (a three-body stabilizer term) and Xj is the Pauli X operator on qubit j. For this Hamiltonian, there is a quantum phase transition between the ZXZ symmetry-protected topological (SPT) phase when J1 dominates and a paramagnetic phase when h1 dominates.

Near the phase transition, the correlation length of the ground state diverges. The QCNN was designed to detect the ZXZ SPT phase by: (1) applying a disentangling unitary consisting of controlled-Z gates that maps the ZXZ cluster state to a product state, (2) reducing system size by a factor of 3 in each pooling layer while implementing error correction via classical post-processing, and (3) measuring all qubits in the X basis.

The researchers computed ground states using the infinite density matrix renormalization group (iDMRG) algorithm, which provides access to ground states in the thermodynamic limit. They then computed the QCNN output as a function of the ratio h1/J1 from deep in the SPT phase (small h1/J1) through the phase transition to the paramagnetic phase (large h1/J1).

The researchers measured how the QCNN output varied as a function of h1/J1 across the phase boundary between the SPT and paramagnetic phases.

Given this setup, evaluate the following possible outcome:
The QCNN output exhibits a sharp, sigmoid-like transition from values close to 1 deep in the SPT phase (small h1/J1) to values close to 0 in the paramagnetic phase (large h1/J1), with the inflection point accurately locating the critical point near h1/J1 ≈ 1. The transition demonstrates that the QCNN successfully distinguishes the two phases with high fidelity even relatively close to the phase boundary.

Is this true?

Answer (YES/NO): NO